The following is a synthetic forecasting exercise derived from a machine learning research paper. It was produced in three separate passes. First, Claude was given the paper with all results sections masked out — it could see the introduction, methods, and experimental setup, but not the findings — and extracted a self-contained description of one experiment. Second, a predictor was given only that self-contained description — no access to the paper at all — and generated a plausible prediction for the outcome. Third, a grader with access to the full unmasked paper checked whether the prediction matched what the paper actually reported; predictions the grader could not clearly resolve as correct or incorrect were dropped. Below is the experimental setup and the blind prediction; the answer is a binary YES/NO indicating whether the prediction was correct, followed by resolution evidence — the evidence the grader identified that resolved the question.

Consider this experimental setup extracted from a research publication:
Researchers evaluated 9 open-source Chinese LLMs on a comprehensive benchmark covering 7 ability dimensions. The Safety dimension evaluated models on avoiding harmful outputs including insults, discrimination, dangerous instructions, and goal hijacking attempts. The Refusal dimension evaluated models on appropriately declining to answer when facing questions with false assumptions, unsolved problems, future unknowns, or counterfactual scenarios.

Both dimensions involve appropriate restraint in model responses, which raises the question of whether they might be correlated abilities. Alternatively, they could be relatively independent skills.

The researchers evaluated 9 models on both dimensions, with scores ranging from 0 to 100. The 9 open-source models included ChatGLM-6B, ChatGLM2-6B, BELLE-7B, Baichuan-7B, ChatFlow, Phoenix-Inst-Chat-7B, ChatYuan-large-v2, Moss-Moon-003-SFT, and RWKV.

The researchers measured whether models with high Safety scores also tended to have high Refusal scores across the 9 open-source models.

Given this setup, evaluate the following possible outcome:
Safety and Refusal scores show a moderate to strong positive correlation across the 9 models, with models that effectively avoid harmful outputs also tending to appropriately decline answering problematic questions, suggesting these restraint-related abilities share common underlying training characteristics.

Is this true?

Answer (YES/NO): NO